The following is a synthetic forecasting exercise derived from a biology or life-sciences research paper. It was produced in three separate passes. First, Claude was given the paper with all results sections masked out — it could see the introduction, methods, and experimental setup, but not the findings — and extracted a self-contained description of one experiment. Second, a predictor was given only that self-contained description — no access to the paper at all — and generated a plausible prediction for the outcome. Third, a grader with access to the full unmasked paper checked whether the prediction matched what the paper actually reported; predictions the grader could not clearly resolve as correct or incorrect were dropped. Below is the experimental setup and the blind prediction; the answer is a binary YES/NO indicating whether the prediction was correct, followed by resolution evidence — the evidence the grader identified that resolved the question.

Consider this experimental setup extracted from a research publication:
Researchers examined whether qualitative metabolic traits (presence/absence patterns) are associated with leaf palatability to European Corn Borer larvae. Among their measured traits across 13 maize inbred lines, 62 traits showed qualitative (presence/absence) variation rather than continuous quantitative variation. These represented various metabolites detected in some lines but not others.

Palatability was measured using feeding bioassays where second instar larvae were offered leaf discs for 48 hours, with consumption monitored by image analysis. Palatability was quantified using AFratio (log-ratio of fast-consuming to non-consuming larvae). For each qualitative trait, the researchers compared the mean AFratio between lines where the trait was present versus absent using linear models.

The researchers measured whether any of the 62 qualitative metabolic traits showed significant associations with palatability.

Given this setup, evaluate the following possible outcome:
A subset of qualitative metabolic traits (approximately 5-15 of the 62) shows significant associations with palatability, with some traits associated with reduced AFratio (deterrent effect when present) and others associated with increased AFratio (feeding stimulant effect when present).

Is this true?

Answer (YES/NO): YES